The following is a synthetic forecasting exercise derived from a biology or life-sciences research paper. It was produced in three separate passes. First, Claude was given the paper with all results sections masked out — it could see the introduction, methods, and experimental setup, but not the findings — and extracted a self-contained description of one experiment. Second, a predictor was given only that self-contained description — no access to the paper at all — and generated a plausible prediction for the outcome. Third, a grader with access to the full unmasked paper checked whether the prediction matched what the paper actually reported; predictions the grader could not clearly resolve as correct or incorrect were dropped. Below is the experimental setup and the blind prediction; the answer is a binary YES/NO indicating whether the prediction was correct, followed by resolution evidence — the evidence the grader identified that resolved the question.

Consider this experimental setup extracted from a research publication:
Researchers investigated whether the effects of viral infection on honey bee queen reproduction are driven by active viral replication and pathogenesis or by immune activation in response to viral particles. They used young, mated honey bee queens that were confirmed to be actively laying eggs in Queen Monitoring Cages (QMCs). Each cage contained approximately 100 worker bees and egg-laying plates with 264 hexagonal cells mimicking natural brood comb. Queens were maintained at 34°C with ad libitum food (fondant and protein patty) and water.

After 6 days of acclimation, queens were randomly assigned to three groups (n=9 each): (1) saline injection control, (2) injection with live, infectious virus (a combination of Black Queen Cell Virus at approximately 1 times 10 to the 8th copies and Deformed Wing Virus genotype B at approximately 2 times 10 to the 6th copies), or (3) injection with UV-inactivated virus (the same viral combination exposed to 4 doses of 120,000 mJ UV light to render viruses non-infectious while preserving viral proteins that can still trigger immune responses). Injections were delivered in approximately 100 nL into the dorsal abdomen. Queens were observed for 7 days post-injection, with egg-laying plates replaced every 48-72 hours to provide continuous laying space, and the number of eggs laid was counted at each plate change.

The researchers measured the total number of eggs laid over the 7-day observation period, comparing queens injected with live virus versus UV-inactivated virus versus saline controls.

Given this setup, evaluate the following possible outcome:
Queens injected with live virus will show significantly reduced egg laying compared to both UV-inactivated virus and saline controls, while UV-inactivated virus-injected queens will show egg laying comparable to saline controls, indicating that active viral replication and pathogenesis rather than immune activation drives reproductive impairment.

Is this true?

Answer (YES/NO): YES